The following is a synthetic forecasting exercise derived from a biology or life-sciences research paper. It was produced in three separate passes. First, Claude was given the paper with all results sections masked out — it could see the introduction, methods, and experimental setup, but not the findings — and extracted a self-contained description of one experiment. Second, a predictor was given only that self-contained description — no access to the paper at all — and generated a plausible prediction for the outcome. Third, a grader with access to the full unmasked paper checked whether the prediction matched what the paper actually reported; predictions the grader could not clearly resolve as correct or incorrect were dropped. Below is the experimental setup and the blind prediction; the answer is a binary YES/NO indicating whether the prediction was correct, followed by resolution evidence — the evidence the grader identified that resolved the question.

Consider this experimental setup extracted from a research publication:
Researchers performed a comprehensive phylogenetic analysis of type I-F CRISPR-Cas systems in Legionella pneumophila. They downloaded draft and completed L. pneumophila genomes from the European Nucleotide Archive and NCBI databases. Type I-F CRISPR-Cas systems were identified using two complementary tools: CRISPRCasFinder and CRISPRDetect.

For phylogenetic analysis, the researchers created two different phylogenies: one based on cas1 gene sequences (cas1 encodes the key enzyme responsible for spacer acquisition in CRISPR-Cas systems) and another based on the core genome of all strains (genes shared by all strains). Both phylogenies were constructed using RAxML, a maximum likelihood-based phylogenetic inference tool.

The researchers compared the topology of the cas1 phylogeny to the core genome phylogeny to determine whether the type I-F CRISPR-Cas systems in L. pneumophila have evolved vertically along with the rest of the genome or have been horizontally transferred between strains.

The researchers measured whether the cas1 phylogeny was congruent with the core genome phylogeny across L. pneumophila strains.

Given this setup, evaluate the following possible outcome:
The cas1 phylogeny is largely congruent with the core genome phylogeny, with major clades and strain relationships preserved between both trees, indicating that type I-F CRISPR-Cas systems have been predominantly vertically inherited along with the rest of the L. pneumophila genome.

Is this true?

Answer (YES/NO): NO